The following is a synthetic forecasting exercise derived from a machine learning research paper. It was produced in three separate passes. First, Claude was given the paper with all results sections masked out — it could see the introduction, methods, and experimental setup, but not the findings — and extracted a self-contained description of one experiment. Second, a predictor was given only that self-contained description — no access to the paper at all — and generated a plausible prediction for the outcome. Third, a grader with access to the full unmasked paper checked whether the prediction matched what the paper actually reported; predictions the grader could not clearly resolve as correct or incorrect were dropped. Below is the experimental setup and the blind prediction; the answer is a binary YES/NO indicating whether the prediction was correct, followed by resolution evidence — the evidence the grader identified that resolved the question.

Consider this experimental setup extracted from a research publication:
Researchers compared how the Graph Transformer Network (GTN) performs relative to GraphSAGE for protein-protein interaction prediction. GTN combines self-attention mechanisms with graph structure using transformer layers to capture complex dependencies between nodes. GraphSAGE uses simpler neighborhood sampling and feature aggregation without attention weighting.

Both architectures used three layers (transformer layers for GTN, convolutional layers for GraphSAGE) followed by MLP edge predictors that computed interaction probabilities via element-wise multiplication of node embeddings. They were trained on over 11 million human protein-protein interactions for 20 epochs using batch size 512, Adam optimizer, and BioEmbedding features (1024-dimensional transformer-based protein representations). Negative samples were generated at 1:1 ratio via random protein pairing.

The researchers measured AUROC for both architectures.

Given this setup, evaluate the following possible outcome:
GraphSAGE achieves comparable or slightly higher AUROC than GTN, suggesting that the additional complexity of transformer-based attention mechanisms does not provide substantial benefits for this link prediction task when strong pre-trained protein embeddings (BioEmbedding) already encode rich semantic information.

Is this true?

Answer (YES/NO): NO